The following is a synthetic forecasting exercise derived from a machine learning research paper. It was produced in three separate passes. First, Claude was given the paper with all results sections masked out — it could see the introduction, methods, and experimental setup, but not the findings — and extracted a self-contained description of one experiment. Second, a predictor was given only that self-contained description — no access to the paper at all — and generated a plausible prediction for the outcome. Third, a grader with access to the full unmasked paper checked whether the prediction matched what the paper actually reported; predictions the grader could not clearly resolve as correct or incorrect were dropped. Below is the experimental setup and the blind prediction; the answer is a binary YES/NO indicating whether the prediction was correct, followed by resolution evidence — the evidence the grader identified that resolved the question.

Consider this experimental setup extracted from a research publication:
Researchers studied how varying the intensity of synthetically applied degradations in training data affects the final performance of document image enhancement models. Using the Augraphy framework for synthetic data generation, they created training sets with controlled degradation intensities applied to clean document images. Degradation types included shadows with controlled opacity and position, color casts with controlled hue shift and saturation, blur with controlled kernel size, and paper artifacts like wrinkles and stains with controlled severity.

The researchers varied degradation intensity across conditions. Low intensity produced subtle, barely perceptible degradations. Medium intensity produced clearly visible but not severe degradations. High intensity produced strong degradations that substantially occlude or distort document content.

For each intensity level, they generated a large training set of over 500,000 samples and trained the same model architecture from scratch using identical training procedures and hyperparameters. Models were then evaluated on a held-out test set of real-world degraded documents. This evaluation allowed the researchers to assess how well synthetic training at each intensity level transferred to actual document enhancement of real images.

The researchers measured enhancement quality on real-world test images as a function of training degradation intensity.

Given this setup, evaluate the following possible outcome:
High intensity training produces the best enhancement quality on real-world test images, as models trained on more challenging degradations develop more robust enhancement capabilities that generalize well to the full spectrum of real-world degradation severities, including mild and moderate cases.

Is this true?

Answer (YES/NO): NO